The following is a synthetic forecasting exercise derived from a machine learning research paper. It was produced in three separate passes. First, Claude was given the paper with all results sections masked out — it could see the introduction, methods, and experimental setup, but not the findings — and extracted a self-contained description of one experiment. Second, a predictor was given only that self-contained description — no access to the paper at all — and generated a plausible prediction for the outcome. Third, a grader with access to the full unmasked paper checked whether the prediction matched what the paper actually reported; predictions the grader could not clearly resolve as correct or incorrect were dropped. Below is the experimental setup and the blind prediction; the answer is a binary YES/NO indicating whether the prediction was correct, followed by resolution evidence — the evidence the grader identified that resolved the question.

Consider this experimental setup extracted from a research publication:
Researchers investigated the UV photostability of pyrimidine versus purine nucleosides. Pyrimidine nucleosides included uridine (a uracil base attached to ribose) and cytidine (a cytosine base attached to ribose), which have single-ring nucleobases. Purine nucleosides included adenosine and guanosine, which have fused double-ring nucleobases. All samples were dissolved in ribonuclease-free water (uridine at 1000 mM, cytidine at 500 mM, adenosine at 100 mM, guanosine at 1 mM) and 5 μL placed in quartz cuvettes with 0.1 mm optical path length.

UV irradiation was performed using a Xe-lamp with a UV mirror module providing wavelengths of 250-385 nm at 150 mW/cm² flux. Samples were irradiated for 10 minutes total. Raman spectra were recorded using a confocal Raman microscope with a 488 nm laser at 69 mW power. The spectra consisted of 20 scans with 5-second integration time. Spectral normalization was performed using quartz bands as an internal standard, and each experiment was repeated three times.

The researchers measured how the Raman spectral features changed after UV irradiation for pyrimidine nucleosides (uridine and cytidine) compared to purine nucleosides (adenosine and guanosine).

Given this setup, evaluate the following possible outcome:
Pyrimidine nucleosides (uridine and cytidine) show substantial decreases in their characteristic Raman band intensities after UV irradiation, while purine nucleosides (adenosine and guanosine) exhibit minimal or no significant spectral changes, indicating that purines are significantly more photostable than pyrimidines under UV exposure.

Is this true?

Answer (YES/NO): NO